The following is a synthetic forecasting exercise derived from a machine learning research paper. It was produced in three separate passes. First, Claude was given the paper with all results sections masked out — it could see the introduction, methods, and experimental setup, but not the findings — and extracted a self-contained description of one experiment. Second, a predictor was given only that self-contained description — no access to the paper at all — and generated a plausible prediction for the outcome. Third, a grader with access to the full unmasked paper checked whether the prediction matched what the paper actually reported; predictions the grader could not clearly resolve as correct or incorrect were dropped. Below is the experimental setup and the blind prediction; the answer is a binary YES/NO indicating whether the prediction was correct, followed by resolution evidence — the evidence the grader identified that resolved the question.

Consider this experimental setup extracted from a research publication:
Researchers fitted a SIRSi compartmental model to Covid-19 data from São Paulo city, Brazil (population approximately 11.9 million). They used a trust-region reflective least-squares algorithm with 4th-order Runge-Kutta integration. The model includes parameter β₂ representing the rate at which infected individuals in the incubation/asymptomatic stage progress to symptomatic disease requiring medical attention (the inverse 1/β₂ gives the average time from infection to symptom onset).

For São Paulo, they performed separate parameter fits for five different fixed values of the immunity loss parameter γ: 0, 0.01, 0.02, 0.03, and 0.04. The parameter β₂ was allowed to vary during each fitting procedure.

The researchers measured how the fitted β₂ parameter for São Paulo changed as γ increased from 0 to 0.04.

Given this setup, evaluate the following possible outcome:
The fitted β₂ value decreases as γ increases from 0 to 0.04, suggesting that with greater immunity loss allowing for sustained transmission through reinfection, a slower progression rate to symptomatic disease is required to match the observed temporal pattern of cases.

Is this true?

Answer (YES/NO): YES